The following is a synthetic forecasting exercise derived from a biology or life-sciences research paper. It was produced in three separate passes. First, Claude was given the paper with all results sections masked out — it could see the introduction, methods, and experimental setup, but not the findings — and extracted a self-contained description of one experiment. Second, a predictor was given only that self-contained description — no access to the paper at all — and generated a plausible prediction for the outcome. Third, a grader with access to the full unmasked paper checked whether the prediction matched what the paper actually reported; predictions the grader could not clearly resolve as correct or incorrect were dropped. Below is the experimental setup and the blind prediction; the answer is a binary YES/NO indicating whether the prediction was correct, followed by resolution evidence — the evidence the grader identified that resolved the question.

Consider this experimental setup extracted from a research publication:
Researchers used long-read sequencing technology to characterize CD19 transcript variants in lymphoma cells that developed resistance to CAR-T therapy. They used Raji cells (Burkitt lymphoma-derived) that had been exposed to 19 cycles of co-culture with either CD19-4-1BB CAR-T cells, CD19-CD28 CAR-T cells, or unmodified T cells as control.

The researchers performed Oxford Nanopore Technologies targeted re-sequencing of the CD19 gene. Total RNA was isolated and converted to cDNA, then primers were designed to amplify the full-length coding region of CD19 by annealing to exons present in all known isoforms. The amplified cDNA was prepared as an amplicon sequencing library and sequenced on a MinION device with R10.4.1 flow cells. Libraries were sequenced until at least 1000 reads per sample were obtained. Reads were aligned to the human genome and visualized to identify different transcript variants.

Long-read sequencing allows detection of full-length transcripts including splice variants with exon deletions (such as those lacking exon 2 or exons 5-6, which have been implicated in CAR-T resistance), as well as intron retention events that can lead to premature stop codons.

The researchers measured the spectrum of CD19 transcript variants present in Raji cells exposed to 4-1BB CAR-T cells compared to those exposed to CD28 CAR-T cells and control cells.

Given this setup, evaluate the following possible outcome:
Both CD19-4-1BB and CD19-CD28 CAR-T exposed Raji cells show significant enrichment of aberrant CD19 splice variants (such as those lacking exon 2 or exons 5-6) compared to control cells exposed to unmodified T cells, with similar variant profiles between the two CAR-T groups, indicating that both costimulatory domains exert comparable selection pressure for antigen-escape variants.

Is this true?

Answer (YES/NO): NO